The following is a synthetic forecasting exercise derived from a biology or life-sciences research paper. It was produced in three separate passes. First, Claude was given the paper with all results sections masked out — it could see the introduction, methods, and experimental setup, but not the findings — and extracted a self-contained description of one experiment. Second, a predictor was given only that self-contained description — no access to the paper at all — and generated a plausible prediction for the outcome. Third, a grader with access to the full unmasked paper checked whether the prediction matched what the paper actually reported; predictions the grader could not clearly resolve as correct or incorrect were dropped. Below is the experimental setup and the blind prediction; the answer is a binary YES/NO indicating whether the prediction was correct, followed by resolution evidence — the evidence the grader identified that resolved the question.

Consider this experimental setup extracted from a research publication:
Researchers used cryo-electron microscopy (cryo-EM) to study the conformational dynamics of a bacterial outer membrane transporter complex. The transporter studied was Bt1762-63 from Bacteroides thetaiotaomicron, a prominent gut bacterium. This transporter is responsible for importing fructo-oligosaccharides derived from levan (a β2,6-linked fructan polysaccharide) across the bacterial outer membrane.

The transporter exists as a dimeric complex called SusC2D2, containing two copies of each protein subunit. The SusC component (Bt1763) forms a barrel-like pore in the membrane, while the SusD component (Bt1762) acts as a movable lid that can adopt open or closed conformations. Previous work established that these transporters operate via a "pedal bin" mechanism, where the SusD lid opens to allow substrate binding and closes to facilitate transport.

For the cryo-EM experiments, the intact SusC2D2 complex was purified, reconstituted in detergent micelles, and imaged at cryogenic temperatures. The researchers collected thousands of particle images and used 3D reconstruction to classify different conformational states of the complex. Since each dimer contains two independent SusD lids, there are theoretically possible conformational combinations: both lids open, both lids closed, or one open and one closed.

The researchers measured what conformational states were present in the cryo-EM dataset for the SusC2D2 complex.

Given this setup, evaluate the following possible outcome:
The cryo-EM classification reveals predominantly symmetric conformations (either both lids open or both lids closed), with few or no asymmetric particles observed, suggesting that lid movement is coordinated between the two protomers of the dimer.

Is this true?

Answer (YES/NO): NO